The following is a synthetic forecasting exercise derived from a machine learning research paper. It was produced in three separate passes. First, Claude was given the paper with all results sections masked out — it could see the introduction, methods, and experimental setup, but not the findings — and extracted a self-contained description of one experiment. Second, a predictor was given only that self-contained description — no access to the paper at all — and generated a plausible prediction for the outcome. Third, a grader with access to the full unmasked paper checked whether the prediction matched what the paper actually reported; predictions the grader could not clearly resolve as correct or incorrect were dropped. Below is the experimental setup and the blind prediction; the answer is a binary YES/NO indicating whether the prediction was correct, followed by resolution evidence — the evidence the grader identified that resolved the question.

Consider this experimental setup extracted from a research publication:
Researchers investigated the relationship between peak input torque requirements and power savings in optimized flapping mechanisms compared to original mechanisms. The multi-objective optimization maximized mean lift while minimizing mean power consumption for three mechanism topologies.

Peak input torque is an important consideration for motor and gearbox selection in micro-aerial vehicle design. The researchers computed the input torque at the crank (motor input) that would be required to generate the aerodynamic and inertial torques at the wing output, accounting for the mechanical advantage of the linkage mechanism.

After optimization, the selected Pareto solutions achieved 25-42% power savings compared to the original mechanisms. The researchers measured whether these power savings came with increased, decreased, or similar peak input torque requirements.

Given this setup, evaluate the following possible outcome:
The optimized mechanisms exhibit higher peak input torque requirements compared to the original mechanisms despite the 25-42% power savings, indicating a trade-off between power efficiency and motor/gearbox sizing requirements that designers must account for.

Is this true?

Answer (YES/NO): YES